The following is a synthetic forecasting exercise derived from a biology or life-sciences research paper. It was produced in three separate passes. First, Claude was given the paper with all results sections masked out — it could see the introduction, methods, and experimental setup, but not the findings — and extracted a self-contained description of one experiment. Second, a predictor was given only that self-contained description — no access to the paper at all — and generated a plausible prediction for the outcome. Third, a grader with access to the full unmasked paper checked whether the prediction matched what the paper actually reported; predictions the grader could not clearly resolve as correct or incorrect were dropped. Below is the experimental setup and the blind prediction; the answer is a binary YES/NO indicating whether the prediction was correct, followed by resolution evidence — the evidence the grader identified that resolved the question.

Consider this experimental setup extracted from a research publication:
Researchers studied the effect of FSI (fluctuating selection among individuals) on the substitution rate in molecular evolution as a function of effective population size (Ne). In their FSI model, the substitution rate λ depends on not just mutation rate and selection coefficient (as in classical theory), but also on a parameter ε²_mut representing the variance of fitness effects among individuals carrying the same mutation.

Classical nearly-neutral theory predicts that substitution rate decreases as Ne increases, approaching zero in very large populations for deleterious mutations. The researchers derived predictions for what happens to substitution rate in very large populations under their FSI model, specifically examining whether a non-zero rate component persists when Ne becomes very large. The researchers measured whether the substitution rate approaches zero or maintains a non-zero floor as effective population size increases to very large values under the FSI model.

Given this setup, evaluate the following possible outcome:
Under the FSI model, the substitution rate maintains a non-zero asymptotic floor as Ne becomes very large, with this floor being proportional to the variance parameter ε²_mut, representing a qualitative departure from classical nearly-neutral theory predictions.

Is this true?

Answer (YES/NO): NO